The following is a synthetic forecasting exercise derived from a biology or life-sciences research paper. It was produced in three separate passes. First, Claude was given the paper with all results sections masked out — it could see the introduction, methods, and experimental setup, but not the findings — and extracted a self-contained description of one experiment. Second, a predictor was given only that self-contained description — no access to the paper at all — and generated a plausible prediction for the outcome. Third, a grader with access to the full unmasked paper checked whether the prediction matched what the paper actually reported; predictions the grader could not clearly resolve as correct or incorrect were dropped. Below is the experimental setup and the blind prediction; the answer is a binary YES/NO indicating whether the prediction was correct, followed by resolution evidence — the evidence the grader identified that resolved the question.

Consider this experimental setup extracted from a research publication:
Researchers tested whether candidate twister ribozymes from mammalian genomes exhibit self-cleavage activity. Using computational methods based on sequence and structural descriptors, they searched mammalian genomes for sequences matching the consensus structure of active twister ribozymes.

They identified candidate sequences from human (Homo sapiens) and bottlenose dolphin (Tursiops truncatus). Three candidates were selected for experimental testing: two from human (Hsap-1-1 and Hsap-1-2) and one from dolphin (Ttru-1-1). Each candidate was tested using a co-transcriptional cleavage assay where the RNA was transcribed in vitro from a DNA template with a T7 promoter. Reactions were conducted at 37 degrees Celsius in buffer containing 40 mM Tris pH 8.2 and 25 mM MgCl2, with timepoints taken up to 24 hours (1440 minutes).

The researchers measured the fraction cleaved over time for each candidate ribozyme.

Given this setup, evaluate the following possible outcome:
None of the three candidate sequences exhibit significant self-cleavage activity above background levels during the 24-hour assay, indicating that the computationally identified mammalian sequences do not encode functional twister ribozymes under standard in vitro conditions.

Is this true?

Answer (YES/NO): NO